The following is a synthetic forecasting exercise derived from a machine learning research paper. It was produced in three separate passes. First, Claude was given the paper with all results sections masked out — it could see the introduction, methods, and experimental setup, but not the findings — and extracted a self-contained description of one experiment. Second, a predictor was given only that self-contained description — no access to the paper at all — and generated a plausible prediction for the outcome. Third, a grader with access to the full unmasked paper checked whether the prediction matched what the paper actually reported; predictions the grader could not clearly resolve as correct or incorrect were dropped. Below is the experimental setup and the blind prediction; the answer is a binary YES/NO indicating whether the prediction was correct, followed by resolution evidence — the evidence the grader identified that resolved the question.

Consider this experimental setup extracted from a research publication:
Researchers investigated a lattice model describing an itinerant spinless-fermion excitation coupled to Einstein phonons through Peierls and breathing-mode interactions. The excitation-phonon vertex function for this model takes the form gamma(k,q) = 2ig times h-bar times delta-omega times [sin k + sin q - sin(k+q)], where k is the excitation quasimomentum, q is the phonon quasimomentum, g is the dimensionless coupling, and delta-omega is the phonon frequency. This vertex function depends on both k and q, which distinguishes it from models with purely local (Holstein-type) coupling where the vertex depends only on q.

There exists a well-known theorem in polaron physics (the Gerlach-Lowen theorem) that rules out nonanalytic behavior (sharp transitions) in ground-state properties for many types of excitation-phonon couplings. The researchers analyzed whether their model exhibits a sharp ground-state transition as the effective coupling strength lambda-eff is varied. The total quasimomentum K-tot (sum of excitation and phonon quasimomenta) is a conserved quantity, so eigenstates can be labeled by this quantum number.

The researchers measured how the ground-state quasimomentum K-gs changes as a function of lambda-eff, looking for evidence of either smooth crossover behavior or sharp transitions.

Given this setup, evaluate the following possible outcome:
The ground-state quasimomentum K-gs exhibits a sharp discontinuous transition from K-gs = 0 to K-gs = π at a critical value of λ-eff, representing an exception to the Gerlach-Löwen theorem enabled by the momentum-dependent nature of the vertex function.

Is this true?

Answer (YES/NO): NO